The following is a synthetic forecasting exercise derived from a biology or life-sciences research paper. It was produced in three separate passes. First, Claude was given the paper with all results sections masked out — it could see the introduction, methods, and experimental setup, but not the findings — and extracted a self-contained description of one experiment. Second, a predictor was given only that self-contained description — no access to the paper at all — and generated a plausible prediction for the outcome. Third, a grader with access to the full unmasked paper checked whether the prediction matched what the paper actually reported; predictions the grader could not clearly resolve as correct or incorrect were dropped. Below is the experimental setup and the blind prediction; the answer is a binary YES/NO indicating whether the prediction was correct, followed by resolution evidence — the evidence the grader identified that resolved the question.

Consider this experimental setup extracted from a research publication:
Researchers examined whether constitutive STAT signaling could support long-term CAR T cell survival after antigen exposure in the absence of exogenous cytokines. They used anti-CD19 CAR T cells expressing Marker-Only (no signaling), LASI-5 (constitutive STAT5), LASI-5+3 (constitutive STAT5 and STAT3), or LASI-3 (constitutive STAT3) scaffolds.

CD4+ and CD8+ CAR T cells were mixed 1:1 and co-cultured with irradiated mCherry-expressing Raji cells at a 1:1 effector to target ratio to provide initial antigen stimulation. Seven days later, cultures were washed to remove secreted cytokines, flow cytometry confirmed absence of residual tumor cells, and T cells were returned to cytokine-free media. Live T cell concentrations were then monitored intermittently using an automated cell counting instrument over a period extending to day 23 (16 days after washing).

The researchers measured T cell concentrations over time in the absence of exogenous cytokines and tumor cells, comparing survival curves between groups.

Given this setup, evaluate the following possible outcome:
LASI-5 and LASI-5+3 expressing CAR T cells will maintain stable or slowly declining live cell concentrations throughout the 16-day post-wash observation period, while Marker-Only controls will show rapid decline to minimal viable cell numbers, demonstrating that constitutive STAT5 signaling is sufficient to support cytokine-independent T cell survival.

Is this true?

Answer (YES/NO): NO